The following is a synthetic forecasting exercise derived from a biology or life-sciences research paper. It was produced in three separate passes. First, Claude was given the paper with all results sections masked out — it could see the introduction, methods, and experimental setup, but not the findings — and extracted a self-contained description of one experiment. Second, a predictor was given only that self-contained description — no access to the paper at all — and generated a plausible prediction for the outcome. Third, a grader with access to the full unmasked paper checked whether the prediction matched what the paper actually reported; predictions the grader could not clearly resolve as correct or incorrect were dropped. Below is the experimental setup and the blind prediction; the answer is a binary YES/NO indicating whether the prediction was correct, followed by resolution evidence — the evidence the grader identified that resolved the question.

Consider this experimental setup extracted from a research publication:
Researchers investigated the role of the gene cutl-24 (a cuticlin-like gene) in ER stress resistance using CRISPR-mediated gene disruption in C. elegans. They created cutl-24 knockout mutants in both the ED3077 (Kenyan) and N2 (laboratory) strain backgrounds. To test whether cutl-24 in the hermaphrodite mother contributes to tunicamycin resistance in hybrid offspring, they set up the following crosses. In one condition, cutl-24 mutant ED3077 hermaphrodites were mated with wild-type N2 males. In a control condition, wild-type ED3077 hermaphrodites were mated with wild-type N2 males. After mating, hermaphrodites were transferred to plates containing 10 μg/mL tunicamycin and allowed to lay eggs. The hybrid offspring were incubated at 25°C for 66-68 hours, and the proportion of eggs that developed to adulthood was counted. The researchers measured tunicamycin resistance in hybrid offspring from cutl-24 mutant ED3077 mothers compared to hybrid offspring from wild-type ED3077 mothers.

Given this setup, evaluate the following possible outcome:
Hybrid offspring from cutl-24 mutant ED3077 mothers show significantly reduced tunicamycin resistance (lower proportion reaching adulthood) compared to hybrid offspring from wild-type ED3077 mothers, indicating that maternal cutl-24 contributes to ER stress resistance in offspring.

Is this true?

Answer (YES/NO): YES